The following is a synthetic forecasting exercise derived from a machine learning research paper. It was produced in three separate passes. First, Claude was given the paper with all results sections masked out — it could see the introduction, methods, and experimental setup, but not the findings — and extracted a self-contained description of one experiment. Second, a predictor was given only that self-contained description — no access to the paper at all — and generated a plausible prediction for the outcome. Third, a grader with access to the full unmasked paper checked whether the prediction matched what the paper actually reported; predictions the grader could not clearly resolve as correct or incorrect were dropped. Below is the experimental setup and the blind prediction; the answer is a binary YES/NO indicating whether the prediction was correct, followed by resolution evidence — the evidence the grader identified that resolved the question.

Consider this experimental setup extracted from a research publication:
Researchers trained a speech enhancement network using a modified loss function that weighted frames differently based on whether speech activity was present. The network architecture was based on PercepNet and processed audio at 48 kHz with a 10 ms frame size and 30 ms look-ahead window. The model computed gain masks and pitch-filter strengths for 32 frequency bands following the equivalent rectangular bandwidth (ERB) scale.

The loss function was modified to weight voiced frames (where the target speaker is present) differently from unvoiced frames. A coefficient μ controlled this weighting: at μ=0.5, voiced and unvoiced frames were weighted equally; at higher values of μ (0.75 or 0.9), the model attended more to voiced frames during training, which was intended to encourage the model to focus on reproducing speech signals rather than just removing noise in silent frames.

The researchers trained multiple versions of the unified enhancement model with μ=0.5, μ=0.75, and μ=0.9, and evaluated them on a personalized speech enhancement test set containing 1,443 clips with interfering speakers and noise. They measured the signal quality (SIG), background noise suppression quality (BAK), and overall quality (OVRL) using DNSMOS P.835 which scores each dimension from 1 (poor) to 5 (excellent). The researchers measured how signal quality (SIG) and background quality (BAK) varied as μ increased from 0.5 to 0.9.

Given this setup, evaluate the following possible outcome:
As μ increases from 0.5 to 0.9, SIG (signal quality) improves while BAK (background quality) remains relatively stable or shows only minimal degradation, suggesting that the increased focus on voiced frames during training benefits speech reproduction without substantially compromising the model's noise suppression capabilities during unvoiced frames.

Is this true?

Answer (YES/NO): NO